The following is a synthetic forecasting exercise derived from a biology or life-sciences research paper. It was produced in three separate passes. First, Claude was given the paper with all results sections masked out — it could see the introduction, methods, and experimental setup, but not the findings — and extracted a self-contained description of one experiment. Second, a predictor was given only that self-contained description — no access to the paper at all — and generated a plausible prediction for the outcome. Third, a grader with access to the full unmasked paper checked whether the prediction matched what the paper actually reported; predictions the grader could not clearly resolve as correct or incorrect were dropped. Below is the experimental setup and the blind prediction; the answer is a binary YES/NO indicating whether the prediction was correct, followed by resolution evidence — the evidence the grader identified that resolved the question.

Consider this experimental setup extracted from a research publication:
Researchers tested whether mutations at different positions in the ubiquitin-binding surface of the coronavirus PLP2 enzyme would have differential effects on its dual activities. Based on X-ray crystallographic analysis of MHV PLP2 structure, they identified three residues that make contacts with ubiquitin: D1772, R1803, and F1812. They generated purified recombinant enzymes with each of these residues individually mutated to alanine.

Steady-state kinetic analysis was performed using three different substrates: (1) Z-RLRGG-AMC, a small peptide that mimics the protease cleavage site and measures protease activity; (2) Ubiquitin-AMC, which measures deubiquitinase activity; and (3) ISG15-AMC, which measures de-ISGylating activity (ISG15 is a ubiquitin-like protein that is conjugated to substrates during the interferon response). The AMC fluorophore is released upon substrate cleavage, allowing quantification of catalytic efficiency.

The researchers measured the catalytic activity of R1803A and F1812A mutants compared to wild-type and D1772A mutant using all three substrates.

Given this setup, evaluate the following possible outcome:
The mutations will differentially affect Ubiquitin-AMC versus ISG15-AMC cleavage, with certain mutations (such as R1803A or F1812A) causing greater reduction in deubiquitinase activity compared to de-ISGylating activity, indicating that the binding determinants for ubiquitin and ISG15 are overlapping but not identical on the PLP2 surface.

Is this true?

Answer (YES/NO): NO